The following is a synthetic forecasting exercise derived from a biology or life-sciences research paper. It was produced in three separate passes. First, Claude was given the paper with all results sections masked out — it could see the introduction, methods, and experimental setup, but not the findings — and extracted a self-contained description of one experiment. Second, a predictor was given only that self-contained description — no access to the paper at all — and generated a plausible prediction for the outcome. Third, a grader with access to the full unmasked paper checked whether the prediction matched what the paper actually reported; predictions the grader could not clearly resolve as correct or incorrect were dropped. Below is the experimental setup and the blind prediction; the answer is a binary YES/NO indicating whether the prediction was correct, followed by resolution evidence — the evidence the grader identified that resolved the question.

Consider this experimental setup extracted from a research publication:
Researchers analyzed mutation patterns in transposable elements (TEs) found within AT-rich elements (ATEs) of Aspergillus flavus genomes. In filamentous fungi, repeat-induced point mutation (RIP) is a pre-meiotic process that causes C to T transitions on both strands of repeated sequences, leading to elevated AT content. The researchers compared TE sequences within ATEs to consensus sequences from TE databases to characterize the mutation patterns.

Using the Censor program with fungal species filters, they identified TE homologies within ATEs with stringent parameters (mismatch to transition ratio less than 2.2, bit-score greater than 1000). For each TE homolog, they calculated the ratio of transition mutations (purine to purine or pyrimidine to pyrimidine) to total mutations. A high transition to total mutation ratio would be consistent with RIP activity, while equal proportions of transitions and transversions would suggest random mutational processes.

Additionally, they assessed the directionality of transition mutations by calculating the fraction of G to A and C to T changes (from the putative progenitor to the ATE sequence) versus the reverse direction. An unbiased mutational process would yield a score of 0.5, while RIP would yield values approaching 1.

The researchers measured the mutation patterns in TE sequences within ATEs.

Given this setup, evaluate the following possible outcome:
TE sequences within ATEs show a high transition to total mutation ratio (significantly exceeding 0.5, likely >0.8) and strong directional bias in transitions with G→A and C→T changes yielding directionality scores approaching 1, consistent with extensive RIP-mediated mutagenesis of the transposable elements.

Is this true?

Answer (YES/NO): YES